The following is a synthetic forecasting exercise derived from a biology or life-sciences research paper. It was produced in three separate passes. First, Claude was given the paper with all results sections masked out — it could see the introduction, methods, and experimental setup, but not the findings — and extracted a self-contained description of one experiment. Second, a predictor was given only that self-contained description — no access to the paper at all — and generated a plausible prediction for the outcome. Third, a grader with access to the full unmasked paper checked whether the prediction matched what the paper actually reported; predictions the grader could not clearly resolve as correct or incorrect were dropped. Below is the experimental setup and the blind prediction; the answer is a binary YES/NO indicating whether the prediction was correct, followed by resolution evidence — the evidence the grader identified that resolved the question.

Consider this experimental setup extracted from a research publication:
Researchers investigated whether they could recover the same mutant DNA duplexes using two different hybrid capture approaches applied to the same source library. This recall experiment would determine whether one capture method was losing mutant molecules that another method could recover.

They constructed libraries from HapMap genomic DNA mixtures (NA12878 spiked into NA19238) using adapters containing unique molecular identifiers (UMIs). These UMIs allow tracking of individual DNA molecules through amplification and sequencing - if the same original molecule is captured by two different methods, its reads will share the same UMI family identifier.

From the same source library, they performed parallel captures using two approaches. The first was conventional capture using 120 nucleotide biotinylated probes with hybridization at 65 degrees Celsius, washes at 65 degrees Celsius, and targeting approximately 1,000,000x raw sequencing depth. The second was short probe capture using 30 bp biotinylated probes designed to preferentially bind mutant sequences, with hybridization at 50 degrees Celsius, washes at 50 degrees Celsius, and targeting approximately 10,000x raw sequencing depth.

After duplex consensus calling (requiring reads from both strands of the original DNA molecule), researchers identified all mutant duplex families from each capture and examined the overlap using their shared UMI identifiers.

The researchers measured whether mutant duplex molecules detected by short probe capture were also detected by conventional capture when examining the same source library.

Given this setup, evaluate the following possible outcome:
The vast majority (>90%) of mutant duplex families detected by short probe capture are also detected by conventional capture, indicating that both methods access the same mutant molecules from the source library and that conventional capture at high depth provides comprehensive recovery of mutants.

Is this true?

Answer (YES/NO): NO